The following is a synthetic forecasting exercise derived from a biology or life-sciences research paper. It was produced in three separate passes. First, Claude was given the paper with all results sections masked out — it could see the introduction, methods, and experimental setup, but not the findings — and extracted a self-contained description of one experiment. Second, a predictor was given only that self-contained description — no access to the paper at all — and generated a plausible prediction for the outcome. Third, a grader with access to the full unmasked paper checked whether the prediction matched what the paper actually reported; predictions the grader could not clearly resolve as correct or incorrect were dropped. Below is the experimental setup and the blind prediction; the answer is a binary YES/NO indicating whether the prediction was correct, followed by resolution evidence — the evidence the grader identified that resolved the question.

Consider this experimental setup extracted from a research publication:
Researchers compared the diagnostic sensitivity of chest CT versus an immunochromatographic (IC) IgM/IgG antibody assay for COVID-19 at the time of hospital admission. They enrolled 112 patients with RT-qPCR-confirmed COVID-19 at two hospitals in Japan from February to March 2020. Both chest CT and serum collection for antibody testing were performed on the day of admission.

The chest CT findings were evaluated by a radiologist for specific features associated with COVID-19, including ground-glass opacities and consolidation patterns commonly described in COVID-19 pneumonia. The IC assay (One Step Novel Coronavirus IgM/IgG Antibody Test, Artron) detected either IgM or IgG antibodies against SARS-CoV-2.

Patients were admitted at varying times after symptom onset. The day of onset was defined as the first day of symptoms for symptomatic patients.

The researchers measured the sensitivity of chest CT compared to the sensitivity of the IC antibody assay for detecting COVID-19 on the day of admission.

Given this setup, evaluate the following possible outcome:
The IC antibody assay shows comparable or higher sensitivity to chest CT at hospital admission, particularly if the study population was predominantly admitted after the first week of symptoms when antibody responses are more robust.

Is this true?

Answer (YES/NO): NO